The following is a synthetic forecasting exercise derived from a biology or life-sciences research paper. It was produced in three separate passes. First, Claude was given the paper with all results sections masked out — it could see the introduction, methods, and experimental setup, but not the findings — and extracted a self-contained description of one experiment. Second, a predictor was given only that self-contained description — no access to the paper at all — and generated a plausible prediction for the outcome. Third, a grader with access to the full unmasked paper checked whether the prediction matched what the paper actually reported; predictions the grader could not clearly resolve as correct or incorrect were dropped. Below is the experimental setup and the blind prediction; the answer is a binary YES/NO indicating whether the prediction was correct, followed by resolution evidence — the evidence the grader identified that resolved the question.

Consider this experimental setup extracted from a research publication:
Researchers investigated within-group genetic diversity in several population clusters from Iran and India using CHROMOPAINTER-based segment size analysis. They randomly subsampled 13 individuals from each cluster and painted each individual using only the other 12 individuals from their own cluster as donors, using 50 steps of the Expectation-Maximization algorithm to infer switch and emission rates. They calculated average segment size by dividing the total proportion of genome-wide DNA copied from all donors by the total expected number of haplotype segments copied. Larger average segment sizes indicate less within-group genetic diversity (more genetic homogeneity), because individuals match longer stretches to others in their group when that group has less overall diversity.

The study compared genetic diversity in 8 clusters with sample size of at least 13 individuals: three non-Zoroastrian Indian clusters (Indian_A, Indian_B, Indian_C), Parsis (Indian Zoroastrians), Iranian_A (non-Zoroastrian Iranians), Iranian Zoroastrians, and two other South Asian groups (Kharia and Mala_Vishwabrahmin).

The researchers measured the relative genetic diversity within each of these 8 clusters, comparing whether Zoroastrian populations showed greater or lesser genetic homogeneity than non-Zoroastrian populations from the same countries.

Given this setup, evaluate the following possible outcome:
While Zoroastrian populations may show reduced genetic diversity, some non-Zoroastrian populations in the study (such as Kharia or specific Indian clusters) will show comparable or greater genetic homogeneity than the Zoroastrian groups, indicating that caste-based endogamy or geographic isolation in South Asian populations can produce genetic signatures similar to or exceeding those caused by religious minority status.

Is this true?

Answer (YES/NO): NO